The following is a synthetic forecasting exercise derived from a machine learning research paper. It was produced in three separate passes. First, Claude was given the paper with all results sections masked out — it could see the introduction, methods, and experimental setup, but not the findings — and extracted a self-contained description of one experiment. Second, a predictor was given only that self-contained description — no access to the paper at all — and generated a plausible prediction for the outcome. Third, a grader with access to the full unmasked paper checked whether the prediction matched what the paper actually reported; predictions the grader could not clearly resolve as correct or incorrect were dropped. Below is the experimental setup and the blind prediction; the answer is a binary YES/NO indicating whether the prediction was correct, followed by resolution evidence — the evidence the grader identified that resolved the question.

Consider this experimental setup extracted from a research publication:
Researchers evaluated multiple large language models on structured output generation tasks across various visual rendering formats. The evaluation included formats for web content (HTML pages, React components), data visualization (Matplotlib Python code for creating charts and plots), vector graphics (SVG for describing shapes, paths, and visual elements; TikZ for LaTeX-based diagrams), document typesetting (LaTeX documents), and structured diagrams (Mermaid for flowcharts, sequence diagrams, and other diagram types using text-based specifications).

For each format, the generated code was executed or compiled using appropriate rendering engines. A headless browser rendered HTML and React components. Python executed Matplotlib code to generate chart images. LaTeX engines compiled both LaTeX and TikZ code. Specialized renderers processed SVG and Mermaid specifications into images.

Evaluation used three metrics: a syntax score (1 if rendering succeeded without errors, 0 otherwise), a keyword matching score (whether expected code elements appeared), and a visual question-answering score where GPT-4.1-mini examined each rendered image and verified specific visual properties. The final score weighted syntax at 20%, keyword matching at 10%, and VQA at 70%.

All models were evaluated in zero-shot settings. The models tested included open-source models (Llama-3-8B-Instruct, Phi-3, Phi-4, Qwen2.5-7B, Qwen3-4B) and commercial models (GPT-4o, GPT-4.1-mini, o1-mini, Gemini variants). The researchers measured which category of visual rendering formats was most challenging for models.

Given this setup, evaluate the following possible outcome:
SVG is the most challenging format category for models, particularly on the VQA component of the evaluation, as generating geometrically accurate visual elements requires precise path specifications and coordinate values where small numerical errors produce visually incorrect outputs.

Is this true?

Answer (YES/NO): NO